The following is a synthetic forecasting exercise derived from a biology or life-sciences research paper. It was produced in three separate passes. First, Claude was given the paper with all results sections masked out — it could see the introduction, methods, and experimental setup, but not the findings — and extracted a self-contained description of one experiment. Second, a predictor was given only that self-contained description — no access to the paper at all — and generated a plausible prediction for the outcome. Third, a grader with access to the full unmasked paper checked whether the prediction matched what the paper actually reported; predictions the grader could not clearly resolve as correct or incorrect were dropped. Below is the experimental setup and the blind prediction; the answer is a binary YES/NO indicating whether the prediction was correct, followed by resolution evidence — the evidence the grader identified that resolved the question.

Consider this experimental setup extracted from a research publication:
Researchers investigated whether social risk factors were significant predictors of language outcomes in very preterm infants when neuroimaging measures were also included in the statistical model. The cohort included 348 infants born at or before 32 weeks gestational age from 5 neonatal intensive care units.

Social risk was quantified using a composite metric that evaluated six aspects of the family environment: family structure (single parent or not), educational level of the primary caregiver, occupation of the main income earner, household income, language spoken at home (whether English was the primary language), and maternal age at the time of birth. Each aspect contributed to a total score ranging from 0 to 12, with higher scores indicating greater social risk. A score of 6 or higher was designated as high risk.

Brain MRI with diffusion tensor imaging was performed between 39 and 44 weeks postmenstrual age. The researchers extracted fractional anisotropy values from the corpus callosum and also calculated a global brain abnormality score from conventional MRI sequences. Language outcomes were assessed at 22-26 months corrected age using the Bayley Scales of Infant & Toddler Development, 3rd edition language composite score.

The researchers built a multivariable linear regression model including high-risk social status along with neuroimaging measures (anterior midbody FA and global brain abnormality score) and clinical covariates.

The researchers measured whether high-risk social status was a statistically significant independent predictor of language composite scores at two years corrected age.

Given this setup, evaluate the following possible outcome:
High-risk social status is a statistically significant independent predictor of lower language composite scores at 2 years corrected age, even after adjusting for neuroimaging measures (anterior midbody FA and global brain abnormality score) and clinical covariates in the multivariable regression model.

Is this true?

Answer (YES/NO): YES